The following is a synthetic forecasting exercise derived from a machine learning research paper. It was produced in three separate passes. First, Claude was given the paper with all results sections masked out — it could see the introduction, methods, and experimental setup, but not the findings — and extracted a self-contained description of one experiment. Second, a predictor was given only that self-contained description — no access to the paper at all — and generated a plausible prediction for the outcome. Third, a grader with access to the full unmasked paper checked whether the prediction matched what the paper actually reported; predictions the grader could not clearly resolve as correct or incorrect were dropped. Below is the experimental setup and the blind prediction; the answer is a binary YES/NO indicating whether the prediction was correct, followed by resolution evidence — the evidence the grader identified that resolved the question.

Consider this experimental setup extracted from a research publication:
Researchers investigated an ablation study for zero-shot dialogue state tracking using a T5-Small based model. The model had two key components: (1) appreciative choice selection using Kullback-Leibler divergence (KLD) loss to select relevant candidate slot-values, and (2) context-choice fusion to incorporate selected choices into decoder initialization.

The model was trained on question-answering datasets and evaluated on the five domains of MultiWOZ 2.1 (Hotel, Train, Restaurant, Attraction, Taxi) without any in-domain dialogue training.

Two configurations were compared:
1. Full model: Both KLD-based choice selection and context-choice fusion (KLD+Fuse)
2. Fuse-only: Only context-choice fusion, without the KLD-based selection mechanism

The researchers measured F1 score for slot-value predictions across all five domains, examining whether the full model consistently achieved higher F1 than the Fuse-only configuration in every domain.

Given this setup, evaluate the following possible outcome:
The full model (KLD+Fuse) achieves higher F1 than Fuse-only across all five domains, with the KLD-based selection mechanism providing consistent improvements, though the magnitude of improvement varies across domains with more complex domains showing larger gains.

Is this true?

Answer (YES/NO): NO